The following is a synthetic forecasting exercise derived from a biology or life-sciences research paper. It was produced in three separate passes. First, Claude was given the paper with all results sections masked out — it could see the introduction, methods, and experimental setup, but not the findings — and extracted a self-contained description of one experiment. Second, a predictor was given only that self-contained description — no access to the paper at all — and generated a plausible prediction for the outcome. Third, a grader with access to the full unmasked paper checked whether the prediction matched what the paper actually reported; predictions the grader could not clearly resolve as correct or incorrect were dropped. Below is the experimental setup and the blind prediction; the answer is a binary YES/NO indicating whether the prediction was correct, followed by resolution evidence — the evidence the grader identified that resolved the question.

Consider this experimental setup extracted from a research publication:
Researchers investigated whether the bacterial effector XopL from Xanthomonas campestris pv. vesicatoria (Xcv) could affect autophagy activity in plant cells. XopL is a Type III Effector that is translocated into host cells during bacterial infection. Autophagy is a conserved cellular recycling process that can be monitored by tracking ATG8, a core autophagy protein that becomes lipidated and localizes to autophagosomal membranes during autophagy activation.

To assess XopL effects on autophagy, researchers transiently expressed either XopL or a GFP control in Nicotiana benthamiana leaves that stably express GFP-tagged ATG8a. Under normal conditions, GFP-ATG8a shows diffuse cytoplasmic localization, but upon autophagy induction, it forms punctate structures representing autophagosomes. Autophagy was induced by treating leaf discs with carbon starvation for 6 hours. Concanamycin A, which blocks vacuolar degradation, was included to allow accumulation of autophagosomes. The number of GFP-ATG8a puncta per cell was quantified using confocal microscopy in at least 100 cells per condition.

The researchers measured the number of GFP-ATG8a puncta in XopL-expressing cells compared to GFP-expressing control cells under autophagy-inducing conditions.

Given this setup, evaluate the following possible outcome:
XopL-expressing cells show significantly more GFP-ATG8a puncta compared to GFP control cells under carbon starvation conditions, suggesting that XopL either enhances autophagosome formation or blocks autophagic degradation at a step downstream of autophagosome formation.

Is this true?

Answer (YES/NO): YES